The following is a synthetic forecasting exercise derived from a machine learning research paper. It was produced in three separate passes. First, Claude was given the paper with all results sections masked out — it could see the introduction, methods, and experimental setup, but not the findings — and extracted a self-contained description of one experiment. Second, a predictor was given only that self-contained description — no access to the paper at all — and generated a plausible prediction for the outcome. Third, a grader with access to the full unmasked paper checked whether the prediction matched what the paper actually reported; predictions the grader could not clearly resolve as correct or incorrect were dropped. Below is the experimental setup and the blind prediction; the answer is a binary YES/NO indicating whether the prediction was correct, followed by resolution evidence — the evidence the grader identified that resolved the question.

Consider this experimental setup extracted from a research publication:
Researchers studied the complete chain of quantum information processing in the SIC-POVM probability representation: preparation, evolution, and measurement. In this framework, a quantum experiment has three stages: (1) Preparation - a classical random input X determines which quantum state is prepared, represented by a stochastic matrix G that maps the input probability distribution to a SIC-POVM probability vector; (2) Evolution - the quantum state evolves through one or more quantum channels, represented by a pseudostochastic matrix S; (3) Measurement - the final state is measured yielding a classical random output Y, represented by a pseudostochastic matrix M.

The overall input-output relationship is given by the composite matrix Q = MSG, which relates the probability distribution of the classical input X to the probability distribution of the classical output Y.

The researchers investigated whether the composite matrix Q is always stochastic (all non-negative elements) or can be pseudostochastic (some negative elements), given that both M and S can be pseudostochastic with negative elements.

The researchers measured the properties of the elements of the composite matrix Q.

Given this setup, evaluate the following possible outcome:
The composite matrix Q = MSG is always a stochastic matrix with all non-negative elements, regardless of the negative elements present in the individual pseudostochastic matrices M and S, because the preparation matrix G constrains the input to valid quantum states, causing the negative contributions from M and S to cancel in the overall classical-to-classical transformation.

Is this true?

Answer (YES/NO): YES